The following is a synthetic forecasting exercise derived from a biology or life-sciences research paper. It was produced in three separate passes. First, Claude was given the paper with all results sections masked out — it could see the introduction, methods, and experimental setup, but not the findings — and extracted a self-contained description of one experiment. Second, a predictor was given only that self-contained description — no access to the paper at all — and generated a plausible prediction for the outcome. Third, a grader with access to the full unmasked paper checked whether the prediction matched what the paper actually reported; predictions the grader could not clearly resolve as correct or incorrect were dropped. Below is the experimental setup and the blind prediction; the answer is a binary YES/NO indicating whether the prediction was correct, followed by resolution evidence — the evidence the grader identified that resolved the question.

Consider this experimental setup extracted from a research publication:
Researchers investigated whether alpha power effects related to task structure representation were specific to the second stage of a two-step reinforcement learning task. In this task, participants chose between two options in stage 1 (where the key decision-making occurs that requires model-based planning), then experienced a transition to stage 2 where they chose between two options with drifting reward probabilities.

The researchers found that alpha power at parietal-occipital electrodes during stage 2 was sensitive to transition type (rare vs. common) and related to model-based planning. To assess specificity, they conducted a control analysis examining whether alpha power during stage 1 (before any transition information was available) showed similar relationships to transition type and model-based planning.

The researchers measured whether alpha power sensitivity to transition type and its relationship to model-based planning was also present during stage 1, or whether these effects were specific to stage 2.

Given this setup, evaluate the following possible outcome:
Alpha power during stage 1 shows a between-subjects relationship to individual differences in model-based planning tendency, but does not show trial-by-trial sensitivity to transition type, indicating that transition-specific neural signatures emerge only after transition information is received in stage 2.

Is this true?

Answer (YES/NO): NO